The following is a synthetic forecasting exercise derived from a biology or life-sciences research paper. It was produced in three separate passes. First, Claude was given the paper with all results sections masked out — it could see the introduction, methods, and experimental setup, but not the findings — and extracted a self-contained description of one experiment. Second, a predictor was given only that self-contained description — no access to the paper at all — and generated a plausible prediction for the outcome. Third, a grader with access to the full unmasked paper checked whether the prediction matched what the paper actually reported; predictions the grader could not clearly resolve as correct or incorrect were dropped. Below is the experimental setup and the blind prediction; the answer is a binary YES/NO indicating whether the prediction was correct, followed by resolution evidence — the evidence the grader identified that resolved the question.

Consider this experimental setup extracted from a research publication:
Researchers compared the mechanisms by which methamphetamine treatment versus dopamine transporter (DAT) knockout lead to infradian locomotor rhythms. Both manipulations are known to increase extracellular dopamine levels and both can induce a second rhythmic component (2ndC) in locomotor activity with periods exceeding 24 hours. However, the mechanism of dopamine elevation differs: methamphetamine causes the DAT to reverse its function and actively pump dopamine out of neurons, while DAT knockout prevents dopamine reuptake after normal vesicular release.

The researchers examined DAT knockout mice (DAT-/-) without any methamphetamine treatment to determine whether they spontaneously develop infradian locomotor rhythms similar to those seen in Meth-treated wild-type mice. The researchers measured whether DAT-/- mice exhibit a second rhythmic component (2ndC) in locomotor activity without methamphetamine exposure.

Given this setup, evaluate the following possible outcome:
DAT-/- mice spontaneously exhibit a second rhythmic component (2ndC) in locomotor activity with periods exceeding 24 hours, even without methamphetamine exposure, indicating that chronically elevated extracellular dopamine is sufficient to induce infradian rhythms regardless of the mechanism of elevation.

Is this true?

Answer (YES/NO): YES